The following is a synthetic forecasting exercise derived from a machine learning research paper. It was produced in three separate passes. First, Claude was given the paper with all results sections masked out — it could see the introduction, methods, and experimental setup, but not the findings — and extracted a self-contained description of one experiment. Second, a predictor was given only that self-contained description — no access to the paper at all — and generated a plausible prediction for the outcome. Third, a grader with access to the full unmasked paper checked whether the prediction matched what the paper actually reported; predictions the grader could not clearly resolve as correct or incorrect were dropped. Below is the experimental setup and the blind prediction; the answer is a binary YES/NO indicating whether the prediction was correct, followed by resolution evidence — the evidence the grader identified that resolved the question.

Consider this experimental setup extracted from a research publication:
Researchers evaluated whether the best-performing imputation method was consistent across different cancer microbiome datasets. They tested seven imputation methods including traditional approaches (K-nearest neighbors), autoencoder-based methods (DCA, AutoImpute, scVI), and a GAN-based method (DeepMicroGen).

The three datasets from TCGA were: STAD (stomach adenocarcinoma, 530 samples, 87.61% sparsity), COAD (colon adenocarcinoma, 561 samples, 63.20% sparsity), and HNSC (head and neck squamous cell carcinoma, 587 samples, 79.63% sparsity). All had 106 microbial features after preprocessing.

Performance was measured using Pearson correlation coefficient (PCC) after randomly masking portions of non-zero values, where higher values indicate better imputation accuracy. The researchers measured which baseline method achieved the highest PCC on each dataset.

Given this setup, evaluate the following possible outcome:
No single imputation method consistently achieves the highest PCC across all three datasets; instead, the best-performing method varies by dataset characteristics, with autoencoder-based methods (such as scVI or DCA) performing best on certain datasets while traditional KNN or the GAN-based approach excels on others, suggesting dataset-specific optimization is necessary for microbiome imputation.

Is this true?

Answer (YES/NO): NO